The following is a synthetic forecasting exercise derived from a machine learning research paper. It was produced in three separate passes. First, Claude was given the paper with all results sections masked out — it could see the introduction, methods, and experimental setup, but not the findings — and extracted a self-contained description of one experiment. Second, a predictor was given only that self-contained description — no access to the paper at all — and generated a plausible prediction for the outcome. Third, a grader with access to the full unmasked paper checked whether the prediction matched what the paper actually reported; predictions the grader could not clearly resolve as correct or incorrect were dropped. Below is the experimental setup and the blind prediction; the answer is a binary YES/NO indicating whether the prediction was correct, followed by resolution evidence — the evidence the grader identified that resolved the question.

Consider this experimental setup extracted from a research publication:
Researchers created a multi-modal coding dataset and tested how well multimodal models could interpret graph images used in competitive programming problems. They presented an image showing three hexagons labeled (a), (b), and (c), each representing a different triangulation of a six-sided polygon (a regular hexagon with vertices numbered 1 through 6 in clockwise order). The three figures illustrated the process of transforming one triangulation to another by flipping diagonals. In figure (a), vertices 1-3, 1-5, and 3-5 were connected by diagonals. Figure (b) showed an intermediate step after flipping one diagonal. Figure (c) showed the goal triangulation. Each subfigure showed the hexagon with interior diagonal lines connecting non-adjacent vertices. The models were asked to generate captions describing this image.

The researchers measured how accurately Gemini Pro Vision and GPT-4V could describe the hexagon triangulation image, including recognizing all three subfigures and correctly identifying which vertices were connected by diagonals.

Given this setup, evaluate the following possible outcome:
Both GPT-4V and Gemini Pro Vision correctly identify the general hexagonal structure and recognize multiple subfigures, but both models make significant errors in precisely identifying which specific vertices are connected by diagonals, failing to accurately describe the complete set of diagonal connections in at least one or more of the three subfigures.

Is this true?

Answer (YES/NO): NO